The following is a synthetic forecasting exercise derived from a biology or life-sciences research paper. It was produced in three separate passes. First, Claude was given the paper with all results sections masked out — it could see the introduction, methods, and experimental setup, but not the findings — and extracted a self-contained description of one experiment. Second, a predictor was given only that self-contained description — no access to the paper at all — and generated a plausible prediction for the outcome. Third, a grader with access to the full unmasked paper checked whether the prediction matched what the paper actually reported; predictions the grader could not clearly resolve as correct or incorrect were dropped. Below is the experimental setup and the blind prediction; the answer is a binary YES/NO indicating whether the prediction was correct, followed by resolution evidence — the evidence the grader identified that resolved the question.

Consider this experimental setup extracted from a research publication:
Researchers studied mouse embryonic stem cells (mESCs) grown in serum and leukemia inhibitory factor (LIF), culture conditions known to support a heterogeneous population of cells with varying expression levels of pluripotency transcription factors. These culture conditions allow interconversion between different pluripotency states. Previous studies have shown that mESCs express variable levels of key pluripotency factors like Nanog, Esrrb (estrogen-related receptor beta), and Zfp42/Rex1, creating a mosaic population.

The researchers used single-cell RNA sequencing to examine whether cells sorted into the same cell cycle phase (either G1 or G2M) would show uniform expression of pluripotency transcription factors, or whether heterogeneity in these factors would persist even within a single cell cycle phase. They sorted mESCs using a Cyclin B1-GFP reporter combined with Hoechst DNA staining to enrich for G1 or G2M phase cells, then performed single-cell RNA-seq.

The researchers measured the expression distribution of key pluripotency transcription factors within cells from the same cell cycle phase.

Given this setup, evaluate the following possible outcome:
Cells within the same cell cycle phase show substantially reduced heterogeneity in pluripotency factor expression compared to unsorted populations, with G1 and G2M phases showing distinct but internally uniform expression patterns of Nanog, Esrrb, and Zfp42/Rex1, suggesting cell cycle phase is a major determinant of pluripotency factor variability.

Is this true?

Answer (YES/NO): NO